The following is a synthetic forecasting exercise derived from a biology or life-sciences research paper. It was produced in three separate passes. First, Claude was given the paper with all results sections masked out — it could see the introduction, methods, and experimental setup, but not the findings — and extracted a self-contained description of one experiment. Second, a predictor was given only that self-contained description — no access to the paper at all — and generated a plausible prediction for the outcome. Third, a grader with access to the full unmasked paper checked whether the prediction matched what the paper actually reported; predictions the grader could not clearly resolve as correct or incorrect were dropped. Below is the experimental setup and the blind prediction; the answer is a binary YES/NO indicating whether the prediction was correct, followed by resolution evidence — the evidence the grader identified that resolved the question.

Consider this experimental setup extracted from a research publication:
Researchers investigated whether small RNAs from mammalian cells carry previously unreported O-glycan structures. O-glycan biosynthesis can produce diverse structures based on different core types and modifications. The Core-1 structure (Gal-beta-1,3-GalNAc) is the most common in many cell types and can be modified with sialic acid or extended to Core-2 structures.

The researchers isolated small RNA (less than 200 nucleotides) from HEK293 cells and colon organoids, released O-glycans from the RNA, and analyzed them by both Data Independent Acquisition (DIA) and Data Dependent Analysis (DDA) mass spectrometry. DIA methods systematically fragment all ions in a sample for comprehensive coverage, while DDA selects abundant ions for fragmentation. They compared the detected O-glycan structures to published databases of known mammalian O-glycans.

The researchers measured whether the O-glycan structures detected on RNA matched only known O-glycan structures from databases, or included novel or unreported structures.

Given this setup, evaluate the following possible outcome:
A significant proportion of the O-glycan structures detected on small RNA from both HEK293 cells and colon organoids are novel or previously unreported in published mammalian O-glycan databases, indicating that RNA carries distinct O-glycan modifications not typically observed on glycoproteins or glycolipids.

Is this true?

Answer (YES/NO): NO